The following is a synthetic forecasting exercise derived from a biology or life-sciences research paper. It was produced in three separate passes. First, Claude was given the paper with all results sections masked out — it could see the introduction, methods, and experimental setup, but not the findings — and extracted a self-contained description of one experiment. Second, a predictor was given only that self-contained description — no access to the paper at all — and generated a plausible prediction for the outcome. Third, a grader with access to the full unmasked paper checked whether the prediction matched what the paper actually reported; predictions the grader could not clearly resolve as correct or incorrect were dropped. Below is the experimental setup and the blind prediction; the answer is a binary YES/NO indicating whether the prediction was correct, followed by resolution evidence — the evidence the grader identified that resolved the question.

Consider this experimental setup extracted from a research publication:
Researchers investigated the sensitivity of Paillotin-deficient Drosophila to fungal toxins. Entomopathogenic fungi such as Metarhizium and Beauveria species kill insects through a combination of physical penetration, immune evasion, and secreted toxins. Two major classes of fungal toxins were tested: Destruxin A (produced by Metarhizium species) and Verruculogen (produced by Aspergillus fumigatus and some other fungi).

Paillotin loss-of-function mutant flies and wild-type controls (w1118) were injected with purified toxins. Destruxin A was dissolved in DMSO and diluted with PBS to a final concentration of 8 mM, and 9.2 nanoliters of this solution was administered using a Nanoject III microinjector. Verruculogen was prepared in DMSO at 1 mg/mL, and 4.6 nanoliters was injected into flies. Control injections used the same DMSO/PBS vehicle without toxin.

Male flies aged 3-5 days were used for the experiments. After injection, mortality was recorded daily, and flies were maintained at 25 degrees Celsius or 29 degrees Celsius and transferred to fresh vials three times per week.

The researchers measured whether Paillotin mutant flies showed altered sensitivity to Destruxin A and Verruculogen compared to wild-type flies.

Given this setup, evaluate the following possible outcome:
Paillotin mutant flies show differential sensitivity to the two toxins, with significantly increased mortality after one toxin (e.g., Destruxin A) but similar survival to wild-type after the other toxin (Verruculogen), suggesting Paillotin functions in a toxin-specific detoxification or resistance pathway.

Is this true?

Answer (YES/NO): NO